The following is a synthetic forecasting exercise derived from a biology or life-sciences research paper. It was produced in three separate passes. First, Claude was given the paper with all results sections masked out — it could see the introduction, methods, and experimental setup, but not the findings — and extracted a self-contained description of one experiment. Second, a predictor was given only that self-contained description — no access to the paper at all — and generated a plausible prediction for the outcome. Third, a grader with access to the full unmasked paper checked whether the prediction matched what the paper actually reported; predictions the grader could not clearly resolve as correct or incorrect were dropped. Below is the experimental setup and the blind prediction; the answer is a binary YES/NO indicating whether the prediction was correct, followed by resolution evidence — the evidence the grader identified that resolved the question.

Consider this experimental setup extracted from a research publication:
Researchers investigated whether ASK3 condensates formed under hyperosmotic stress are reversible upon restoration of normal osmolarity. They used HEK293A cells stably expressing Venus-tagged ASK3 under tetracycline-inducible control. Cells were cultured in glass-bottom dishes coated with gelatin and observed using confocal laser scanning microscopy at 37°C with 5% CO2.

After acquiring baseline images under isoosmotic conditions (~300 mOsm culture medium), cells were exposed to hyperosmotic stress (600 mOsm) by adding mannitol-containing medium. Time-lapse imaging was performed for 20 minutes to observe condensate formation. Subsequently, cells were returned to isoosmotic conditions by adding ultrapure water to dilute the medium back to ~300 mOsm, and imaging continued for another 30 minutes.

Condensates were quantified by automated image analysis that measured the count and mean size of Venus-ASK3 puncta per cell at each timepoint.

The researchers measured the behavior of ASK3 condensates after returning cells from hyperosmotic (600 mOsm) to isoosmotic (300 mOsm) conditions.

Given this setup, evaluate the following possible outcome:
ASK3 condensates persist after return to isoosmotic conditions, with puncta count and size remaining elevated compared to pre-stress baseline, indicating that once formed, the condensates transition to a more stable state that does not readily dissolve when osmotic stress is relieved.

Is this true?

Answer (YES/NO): NO